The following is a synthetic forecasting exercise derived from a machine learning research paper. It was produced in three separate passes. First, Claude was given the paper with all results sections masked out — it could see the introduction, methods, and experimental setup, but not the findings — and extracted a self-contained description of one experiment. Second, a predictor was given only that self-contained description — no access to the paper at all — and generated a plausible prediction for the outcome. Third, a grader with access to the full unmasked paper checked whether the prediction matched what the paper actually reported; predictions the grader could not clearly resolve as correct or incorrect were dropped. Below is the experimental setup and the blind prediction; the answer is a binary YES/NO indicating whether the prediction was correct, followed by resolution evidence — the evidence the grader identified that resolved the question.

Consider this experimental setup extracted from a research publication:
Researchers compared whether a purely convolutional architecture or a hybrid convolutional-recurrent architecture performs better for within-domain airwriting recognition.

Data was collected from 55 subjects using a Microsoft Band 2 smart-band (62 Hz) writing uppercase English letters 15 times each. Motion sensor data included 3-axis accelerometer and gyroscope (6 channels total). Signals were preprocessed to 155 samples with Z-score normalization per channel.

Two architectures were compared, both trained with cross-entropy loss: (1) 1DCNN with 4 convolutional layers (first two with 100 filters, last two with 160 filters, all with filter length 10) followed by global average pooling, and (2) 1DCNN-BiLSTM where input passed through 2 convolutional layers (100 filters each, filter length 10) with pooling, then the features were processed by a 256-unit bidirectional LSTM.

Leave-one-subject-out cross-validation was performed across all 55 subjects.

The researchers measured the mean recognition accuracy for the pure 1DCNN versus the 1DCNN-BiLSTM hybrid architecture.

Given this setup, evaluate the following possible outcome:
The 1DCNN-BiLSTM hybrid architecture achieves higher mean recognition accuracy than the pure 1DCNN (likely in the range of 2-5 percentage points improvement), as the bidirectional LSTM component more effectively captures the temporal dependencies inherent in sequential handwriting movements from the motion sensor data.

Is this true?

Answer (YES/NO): NO